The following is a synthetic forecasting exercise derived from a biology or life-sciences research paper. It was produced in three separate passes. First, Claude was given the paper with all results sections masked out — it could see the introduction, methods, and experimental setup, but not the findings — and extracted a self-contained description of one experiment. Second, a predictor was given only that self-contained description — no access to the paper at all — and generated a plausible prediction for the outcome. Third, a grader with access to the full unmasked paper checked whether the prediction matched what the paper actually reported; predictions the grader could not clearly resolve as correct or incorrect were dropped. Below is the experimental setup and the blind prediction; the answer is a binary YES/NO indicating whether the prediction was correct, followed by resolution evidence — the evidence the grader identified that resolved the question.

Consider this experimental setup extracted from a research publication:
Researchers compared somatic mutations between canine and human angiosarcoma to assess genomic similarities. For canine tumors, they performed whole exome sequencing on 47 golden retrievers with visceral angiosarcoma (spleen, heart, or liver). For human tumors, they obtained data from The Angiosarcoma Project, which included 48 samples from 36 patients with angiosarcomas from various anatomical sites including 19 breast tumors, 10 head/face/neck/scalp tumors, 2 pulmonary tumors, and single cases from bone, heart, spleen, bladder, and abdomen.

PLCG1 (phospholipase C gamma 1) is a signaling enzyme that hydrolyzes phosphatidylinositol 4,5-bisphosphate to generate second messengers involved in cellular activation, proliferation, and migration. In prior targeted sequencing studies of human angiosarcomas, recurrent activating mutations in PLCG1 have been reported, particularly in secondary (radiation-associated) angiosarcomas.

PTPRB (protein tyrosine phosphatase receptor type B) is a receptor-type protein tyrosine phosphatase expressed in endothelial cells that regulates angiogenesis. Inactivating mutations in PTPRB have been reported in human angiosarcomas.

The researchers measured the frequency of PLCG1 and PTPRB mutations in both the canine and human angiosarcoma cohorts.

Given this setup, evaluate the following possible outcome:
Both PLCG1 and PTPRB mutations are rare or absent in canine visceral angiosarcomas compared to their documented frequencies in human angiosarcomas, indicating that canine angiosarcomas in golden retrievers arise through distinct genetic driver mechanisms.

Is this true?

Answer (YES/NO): NO